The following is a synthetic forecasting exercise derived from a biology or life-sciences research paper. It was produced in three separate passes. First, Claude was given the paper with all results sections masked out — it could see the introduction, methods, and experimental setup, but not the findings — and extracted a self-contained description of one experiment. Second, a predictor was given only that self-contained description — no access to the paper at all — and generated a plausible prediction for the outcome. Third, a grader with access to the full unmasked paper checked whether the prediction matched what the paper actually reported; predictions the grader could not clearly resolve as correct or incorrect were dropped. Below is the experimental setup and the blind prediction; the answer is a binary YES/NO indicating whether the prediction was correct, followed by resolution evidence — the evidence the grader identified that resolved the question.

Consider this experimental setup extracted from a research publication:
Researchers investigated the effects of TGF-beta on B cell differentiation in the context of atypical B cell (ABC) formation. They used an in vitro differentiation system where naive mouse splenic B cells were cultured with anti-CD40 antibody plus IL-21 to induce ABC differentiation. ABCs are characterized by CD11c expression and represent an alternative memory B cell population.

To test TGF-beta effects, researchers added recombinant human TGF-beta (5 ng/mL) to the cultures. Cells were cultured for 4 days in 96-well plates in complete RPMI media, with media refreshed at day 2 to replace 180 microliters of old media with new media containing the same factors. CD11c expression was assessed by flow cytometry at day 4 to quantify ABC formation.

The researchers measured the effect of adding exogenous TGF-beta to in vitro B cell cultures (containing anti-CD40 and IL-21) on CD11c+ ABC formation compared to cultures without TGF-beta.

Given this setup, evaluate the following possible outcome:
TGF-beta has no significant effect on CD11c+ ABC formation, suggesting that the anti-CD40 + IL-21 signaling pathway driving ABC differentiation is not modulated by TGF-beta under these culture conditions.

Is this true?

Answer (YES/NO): NO